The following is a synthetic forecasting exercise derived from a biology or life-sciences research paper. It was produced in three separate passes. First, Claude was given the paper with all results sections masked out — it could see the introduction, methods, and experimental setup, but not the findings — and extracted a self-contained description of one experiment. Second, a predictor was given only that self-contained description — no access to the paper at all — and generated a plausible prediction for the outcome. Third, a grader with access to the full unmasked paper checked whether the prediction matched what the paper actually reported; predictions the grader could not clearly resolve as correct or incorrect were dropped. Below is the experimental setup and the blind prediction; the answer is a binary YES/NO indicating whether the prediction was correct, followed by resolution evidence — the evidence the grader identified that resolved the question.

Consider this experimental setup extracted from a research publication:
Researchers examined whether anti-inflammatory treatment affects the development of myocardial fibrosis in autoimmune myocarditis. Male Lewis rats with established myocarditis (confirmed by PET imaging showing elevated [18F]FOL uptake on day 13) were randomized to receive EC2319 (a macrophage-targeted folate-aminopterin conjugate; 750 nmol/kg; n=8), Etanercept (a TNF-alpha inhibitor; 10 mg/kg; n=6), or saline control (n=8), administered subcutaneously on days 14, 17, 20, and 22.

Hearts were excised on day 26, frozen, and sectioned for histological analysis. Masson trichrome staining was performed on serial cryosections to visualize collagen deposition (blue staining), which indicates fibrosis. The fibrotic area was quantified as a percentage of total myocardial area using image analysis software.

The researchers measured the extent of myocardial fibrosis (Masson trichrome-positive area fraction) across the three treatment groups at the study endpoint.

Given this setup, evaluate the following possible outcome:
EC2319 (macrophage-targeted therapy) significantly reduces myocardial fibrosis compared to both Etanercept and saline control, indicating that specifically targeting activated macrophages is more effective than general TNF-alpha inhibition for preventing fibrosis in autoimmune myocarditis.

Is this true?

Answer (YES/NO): NO